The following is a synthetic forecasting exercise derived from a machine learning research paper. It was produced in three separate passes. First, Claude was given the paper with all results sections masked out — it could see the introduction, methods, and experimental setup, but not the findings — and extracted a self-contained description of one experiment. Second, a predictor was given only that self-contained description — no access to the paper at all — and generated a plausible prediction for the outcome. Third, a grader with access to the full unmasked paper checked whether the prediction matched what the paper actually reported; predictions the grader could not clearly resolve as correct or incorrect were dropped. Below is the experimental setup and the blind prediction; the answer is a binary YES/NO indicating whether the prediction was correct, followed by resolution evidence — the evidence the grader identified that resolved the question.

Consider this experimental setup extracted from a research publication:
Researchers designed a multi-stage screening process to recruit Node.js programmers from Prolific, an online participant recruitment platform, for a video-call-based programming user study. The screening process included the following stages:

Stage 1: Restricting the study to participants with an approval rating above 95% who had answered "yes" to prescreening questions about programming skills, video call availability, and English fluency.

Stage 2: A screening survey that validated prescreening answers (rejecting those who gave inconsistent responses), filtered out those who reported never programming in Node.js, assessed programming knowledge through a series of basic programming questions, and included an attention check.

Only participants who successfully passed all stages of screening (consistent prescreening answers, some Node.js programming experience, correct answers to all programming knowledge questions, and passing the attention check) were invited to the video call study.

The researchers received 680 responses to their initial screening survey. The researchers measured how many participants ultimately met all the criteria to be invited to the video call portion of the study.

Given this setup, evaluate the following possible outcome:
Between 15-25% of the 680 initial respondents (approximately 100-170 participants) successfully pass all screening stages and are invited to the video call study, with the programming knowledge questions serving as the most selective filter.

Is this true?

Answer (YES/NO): NO